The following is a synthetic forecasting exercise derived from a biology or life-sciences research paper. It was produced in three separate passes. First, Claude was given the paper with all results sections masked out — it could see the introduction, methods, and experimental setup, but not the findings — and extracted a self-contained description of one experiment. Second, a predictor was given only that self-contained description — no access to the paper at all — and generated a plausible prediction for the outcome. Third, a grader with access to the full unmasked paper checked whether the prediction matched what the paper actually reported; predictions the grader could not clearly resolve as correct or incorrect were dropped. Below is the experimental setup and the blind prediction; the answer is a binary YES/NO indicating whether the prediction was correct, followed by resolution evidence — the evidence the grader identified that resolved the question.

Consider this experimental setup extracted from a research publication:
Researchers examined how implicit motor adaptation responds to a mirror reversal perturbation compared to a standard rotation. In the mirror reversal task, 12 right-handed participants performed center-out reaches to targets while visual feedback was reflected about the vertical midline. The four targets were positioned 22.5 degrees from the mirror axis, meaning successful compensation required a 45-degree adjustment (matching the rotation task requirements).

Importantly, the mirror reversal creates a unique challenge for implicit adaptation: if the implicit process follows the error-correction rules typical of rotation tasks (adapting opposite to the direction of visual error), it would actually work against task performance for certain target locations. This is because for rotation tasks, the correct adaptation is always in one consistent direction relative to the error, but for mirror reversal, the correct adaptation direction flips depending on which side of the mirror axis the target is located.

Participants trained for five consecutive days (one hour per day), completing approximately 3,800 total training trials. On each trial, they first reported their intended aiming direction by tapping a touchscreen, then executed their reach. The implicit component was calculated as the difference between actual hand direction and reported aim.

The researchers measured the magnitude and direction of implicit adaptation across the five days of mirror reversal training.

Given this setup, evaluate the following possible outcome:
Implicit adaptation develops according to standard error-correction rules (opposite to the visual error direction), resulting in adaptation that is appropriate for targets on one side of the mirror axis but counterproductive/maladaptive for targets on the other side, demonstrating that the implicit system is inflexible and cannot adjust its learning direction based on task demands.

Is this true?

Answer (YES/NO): NO